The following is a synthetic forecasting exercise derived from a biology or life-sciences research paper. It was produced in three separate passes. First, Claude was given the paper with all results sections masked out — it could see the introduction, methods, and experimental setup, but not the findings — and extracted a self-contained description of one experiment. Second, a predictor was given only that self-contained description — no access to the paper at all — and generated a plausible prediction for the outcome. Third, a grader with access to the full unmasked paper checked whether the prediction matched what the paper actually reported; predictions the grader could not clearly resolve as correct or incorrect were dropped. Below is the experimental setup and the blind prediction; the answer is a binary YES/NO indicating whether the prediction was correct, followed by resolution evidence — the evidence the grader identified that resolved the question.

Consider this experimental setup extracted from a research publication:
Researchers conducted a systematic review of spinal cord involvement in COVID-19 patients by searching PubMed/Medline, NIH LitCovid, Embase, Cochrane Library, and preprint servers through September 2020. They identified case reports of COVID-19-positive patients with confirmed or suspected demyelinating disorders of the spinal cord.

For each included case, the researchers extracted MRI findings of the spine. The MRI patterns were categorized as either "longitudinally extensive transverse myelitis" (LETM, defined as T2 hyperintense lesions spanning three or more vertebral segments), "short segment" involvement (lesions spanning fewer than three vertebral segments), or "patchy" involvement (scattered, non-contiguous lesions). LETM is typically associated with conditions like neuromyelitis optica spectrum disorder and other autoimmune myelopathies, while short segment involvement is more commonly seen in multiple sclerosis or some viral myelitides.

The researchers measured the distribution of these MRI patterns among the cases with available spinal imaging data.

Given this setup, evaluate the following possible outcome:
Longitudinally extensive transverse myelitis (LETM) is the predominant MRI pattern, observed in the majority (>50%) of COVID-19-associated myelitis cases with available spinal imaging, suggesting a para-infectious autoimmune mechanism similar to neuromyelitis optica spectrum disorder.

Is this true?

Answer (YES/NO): NO